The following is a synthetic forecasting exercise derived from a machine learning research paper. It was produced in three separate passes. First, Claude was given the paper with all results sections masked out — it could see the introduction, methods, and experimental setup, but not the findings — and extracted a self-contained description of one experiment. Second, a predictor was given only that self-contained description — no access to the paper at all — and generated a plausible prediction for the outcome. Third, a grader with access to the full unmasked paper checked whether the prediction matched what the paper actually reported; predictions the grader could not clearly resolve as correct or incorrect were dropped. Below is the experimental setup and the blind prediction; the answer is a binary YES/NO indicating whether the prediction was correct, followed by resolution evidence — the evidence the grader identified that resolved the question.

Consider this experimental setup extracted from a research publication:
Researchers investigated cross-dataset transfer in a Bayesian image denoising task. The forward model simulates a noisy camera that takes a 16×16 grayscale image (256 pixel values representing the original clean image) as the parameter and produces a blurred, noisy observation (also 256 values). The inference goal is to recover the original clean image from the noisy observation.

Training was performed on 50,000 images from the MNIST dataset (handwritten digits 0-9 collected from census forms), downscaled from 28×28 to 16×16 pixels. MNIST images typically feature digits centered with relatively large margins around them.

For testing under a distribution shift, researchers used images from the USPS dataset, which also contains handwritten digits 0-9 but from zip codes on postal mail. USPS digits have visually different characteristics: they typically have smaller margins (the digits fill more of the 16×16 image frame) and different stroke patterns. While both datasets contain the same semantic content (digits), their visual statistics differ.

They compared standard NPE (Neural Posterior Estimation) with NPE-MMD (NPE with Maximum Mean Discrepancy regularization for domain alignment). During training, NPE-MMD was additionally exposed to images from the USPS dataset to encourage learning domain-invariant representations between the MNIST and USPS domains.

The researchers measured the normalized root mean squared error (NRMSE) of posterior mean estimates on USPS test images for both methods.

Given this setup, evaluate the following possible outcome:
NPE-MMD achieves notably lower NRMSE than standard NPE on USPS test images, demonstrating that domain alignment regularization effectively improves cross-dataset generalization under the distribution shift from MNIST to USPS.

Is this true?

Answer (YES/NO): NO